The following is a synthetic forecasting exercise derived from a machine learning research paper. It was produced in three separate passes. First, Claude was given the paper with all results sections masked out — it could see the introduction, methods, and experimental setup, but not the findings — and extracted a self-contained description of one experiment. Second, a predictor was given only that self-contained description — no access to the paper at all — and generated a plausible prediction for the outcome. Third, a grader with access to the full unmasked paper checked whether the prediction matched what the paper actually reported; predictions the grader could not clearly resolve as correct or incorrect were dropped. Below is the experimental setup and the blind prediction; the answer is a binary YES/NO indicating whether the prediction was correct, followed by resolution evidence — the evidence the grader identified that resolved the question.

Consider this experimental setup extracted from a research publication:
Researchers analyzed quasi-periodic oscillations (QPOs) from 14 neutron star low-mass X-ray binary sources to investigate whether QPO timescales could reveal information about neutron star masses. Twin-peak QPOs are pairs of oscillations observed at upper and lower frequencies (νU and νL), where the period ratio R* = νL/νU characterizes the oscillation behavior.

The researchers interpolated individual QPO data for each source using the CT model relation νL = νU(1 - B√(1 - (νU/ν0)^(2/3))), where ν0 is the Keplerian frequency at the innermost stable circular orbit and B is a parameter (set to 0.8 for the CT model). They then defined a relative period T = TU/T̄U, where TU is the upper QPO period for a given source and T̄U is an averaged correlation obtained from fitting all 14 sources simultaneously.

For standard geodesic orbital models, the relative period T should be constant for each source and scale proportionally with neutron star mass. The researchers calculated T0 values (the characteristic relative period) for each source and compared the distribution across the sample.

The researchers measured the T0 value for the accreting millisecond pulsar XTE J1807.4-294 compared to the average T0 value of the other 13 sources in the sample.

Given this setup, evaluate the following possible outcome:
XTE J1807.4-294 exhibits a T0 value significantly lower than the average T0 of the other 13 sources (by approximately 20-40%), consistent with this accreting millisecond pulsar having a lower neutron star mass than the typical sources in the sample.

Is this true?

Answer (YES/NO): NO